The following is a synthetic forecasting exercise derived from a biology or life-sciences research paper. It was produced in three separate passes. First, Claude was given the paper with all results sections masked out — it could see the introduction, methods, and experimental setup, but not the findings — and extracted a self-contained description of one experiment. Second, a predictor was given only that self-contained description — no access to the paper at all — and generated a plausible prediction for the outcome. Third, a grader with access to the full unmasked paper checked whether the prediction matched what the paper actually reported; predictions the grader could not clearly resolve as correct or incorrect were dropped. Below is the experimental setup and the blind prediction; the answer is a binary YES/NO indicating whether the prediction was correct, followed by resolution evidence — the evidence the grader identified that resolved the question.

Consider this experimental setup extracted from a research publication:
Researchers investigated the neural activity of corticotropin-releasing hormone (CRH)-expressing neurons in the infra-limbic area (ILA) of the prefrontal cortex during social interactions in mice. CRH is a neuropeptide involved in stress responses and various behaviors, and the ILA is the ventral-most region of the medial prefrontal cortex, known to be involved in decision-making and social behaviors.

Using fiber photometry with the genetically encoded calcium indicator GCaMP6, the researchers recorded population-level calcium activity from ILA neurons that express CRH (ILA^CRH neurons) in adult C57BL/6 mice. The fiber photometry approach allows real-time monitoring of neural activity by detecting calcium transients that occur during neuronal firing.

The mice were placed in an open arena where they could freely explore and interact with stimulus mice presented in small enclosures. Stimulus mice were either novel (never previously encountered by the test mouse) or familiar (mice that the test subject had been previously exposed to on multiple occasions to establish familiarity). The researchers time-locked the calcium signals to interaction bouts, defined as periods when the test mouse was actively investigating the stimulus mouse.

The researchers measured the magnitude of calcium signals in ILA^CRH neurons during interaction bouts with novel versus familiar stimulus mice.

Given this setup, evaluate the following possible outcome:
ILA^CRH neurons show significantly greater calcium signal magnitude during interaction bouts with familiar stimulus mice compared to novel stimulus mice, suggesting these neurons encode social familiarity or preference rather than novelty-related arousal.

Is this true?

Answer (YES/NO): YES